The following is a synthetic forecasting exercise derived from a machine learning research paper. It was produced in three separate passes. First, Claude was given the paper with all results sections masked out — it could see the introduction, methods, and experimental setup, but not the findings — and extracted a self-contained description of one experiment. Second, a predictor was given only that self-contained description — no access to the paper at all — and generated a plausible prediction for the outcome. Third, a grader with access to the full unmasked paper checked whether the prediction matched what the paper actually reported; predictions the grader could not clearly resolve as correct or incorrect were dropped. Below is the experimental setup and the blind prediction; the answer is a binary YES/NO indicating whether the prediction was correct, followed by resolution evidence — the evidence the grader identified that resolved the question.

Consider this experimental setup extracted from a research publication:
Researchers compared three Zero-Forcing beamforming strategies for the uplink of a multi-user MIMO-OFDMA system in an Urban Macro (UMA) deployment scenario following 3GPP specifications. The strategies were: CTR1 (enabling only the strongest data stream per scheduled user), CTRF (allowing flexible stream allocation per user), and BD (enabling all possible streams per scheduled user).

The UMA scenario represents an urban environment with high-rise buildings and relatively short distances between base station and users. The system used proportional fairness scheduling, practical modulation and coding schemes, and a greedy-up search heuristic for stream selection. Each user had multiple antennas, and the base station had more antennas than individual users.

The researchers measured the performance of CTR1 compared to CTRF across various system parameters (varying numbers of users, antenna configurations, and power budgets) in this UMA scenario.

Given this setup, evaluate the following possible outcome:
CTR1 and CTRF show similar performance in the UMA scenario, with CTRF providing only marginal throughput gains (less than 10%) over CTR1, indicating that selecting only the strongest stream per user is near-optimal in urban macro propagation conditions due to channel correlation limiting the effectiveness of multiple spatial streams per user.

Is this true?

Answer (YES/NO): NO